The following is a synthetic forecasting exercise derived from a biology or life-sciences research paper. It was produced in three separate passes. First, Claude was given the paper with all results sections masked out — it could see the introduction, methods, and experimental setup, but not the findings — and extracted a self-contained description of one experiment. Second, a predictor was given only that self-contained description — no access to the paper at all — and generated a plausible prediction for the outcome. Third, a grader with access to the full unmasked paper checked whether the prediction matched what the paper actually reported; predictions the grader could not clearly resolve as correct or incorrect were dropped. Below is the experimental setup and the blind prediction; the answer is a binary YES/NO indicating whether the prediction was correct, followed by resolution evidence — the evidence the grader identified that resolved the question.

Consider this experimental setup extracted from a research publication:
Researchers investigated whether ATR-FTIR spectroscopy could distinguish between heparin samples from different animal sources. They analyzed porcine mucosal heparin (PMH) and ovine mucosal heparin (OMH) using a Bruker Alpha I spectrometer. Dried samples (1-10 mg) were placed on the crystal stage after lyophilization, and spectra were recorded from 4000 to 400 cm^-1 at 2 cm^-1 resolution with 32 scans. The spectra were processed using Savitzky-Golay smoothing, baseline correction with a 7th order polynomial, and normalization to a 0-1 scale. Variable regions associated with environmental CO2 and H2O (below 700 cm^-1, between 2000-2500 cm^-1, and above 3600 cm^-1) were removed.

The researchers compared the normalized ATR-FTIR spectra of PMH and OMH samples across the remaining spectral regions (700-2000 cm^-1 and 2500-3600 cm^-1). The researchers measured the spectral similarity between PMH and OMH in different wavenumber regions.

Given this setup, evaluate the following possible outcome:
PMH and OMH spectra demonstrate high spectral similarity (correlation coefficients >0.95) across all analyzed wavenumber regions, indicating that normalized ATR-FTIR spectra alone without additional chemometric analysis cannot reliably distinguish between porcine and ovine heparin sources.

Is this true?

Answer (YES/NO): NO